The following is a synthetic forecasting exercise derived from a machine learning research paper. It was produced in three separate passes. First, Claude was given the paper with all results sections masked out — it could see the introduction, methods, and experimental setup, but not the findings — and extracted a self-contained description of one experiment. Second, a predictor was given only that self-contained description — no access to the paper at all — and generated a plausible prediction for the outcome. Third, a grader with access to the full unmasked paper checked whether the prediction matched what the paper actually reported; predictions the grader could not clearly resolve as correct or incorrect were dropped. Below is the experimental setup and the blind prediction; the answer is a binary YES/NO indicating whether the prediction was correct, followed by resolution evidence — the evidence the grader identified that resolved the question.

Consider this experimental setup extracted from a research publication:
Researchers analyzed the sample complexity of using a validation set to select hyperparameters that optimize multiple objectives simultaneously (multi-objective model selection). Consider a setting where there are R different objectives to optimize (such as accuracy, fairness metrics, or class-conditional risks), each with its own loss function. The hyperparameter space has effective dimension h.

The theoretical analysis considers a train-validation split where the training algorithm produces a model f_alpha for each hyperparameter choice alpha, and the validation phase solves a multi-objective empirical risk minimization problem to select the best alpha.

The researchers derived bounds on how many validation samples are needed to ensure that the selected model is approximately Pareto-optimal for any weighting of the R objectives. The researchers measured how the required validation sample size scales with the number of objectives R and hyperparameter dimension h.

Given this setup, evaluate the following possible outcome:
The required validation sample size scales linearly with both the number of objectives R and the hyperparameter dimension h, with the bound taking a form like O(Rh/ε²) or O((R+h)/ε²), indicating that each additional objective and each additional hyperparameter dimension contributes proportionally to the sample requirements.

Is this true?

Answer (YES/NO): YES